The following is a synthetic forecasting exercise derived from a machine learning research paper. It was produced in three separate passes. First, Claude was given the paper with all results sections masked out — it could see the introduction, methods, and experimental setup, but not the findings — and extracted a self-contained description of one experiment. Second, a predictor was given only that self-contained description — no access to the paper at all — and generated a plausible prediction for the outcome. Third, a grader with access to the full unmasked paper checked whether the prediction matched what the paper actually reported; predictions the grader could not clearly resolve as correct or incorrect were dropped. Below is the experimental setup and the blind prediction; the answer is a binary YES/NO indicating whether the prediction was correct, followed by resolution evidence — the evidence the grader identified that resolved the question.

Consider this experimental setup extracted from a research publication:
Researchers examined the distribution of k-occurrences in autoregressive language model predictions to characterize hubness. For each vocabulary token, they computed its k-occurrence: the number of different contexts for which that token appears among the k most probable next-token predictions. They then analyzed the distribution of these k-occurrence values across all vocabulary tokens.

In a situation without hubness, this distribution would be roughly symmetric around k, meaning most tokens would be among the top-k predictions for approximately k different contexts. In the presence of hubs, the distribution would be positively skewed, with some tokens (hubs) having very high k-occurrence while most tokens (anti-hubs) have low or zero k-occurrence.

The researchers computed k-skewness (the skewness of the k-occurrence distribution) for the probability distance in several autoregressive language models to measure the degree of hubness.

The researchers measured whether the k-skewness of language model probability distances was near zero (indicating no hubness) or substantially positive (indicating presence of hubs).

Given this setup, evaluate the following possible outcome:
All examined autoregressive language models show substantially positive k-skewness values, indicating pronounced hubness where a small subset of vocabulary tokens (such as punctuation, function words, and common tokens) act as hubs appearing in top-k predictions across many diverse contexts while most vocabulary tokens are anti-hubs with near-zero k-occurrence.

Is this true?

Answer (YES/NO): YES